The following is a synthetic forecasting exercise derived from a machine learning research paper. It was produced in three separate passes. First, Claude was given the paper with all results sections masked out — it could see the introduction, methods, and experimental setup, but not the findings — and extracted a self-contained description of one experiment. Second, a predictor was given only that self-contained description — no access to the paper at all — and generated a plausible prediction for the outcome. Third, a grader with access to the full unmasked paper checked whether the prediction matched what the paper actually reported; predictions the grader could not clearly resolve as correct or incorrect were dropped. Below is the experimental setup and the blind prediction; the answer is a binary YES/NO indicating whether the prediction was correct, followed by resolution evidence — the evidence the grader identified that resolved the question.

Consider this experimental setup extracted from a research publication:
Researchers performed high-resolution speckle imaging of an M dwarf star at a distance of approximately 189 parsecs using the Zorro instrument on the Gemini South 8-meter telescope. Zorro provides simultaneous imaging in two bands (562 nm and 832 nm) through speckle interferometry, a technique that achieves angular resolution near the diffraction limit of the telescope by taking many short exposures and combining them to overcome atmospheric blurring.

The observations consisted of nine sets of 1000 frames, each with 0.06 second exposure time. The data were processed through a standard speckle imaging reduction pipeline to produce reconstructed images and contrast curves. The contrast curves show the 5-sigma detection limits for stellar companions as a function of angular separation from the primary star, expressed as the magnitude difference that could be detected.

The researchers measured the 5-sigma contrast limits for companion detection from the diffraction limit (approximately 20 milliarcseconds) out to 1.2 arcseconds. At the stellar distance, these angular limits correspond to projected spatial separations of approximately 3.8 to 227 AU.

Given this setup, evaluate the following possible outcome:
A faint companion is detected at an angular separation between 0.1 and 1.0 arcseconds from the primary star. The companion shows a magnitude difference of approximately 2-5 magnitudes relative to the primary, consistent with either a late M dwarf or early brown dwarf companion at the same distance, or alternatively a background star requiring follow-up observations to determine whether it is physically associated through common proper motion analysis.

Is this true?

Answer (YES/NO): NO